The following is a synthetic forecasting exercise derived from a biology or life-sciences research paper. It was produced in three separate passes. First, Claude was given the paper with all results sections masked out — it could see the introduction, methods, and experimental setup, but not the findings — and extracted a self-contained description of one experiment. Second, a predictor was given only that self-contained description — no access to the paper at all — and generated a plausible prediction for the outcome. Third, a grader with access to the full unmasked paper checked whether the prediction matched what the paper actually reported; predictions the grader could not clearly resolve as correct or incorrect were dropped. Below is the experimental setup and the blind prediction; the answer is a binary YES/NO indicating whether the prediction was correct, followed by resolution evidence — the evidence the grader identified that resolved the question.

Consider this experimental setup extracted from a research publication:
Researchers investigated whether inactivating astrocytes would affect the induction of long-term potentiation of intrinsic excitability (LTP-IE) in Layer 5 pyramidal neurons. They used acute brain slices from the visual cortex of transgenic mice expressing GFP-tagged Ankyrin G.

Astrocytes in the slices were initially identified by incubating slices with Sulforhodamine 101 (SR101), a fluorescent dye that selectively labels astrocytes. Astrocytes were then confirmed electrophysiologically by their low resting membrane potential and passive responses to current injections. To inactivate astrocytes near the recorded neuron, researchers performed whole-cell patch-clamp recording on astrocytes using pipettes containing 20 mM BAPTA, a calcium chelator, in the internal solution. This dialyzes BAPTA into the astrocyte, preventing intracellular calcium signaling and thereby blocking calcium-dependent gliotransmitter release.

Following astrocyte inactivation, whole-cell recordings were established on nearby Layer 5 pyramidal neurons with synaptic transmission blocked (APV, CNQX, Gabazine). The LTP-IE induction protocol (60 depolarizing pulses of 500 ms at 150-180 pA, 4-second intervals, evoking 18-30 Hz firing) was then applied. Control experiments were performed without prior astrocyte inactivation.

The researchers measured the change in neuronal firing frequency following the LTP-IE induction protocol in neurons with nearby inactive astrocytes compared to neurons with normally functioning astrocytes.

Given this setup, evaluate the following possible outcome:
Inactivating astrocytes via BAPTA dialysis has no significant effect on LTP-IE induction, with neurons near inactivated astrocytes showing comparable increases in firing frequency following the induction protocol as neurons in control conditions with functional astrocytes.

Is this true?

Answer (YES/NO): NO